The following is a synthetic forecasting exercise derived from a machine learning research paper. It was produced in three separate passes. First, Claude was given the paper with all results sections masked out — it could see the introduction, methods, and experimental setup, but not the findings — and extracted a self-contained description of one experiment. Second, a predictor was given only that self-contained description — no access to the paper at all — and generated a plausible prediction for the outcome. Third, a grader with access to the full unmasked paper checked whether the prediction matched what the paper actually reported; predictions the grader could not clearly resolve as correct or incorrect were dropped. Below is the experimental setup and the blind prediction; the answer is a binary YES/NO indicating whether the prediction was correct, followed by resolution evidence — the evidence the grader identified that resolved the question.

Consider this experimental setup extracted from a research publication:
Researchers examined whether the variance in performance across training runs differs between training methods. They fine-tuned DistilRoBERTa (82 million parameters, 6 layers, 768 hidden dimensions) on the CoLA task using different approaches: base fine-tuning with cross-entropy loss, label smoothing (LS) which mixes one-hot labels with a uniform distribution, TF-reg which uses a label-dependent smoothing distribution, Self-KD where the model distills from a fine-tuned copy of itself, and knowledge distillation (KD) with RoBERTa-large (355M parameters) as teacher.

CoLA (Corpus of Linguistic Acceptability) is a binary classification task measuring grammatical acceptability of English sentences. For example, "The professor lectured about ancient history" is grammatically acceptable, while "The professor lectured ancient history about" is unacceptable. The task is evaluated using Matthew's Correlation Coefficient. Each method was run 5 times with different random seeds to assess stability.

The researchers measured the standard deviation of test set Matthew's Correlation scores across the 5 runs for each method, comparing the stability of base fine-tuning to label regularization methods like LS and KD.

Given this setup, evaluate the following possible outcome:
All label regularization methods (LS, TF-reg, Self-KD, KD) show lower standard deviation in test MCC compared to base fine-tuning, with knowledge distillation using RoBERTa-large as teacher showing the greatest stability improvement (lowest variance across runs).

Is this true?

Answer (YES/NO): NO